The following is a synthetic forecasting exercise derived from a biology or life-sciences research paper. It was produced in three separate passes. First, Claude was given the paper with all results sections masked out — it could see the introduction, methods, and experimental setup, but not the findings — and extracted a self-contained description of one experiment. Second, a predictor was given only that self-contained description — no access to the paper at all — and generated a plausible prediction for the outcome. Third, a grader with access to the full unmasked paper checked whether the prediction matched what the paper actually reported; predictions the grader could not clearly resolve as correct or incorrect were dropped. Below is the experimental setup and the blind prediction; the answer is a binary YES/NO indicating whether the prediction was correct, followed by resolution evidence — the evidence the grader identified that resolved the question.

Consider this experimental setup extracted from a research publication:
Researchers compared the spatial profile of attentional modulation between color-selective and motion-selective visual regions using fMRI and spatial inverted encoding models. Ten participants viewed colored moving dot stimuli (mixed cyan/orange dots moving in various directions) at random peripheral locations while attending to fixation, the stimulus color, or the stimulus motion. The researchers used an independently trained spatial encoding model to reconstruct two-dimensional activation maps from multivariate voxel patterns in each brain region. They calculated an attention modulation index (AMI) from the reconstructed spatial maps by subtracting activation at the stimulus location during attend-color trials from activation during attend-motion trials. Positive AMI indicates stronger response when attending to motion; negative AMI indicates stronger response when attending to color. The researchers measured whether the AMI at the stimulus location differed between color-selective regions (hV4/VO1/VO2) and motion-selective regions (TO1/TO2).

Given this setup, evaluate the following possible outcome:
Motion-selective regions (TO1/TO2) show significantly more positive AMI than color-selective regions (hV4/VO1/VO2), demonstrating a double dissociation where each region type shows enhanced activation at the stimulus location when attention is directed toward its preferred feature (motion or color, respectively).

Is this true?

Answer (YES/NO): NO